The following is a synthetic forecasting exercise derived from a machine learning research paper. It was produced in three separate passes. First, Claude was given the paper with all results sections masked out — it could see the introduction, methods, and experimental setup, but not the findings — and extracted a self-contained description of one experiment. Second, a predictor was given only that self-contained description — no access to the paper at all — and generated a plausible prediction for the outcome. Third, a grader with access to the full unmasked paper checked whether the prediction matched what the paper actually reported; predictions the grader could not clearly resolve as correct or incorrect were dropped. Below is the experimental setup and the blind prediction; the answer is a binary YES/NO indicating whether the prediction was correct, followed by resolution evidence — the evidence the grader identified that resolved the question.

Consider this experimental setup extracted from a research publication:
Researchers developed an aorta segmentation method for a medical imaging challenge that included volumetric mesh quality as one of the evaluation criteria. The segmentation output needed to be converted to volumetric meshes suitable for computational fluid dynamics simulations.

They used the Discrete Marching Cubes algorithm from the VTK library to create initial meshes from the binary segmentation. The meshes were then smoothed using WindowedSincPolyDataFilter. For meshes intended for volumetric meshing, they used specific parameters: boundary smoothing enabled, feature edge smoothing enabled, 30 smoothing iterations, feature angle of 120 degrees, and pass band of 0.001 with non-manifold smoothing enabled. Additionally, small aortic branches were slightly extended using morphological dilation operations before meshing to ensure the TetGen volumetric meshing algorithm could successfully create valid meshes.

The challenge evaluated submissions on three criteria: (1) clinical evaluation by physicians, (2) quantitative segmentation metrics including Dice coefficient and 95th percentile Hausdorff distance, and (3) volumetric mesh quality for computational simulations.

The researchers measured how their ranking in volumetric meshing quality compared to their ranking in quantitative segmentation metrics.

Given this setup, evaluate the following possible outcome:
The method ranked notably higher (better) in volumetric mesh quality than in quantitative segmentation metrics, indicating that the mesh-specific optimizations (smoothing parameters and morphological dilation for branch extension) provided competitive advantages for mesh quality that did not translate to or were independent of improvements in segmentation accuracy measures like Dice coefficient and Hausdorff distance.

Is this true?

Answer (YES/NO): NO